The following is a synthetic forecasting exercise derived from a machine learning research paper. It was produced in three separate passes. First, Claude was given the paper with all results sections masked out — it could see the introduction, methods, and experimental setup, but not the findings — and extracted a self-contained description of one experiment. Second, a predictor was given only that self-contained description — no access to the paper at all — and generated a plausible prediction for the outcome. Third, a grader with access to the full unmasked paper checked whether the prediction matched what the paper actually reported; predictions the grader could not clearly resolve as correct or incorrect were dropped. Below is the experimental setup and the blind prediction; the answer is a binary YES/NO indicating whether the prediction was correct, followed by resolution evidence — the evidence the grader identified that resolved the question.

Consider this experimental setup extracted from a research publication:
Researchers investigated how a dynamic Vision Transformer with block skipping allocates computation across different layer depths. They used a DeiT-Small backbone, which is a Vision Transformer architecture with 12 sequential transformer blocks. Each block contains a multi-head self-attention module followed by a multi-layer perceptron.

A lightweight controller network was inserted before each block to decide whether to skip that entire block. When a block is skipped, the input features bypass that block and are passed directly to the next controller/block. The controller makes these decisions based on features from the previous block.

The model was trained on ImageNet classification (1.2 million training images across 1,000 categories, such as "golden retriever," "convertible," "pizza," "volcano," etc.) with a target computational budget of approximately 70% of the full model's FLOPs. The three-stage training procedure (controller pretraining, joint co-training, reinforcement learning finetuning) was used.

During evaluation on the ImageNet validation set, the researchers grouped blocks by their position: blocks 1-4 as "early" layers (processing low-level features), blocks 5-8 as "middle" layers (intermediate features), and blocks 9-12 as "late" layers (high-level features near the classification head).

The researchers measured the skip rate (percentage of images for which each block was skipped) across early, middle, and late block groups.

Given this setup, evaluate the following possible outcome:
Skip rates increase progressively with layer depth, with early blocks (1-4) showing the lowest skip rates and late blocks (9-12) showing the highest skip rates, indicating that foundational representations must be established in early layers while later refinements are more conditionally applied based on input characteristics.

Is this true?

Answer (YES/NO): YES